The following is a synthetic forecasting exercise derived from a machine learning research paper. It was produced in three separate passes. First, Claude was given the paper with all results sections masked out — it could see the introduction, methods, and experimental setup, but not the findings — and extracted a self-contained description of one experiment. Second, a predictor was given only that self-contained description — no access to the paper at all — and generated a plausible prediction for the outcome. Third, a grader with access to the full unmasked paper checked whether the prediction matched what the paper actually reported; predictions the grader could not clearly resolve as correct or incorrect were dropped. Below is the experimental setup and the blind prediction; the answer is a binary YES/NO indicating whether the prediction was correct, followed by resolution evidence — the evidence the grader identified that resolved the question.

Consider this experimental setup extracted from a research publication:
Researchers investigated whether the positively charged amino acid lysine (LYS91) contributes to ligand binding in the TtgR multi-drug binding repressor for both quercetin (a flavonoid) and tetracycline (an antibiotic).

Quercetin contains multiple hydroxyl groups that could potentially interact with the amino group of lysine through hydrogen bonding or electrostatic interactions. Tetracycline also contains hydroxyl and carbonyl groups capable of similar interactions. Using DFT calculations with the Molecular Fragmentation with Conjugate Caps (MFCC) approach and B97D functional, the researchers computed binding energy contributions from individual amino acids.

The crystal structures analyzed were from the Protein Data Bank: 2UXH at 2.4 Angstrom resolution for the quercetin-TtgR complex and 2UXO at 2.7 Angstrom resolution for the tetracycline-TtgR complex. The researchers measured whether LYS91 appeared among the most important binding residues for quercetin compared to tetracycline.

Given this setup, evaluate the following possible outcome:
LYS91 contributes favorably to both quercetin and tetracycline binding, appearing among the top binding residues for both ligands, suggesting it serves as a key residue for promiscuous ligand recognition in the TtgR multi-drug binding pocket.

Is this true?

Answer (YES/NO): NO